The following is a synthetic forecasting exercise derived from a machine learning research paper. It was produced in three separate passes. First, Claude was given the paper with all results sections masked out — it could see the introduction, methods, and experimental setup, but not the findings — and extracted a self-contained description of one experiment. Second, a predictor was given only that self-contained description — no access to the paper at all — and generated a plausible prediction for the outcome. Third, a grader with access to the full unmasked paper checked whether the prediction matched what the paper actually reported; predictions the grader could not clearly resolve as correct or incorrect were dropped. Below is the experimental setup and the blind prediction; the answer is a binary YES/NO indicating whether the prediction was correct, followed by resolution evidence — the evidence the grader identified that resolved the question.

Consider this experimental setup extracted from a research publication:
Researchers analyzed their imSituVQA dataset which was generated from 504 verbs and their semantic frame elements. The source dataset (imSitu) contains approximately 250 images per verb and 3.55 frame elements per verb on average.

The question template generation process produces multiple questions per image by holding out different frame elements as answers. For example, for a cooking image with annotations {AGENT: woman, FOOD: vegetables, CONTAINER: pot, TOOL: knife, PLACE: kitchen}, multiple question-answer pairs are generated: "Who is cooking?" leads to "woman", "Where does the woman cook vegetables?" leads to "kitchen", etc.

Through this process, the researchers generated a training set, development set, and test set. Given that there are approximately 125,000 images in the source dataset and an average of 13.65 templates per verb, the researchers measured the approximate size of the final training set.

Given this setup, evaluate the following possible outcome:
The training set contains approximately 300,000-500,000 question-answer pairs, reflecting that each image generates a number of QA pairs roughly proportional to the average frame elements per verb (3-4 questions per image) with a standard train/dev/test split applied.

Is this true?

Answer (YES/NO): NO